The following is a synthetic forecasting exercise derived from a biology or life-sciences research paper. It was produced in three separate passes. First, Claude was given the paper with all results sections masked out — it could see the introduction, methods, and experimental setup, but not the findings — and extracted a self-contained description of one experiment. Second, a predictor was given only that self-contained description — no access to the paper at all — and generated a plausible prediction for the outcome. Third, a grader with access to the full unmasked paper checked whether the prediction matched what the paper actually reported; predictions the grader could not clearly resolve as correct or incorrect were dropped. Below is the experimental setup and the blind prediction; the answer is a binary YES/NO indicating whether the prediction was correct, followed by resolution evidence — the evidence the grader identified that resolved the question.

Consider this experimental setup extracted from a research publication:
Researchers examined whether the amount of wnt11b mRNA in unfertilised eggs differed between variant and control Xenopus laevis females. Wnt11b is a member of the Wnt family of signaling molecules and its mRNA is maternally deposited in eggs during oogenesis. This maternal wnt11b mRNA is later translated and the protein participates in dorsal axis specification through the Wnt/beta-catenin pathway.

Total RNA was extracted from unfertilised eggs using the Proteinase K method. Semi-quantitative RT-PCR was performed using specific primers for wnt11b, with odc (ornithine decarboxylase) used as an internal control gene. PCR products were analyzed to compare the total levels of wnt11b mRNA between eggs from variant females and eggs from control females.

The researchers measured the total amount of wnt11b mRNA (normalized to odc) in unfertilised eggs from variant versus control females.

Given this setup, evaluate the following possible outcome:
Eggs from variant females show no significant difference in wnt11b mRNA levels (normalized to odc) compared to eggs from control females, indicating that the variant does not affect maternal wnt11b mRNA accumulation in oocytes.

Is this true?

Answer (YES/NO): YES